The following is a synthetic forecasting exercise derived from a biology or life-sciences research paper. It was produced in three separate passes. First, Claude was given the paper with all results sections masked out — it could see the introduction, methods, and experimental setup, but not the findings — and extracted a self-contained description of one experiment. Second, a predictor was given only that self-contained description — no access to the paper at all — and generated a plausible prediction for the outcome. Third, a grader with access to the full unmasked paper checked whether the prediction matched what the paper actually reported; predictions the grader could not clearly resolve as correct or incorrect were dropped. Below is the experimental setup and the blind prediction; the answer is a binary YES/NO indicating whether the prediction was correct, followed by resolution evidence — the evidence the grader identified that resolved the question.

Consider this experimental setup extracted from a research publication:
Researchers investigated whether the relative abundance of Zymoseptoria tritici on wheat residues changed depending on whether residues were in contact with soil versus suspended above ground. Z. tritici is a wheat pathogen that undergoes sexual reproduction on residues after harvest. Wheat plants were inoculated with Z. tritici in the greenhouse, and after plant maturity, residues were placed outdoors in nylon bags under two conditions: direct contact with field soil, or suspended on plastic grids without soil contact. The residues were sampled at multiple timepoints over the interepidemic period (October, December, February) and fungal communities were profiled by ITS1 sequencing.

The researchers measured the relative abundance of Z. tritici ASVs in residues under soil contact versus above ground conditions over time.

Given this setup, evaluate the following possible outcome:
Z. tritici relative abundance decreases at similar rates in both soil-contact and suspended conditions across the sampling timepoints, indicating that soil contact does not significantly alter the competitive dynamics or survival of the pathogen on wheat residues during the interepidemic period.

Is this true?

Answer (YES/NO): NO